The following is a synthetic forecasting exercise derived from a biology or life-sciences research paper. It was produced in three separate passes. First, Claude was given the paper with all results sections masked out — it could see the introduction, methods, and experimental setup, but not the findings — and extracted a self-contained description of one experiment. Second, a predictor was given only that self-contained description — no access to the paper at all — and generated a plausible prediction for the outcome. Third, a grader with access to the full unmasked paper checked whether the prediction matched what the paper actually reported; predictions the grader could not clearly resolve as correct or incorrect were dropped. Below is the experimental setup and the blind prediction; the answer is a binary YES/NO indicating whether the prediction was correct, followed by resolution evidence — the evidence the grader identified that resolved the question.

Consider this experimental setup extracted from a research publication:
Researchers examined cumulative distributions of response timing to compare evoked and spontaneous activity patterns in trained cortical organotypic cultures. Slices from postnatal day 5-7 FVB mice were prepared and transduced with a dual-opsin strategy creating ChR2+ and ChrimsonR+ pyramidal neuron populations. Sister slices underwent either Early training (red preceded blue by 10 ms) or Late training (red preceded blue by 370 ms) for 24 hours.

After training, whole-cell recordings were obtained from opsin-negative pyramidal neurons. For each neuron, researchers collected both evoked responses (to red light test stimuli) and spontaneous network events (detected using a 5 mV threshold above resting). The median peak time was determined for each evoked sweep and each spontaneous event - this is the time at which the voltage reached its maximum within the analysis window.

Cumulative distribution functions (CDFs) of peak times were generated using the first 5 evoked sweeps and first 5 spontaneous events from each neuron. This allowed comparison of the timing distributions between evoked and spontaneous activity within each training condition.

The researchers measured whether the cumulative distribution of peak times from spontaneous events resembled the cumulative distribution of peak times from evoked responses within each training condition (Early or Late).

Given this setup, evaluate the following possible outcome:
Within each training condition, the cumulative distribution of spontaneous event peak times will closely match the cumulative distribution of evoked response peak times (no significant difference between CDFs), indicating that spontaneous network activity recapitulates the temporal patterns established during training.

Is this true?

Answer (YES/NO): YES